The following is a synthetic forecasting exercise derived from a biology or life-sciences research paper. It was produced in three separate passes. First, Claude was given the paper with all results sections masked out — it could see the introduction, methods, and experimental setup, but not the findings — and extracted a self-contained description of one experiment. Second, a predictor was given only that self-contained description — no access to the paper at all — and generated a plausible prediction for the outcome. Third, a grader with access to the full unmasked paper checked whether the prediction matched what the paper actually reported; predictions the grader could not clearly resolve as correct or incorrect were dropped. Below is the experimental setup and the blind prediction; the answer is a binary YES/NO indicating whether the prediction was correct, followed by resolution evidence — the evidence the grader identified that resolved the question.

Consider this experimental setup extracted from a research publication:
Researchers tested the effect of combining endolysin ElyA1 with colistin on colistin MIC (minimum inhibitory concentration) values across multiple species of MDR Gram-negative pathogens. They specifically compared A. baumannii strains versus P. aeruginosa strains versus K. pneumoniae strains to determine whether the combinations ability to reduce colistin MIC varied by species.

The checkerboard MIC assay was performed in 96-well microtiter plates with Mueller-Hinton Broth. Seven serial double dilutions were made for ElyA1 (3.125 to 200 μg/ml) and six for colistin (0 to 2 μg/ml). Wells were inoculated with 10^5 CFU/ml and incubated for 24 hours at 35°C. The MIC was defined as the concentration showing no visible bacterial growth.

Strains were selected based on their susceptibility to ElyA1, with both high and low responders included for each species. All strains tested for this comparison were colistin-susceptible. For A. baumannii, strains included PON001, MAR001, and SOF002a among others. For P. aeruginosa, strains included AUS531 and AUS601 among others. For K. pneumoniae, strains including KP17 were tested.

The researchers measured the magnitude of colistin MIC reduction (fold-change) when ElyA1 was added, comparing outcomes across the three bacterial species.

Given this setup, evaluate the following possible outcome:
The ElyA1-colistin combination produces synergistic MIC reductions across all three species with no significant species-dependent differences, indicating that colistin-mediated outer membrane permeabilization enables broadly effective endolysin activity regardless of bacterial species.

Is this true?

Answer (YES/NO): NO